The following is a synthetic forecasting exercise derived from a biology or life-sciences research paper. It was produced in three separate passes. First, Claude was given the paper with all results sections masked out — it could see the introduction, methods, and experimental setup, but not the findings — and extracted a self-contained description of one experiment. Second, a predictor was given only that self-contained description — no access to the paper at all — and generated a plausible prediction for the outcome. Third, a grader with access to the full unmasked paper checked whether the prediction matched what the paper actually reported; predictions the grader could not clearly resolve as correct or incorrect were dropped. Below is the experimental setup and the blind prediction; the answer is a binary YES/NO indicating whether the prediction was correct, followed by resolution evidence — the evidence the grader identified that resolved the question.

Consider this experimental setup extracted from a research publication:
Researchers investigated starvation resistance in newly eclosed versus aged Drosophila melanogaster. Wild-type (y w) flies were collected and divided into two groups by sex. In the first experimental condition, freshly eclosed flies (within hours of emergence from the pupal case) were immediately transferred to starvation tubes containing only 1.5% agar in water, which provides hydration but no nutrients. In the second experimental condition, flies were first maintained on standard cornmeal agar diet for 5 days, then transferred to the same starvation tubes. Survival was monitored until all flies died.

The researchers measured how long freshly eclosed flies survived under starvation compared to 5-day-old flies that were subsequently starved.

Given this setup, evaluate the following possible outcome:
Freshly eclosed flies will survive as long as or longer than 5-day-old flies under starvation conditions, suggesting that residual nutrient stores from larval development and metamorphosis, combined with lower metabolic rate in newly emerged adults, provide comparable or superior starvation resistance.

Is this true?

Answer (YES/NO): YES